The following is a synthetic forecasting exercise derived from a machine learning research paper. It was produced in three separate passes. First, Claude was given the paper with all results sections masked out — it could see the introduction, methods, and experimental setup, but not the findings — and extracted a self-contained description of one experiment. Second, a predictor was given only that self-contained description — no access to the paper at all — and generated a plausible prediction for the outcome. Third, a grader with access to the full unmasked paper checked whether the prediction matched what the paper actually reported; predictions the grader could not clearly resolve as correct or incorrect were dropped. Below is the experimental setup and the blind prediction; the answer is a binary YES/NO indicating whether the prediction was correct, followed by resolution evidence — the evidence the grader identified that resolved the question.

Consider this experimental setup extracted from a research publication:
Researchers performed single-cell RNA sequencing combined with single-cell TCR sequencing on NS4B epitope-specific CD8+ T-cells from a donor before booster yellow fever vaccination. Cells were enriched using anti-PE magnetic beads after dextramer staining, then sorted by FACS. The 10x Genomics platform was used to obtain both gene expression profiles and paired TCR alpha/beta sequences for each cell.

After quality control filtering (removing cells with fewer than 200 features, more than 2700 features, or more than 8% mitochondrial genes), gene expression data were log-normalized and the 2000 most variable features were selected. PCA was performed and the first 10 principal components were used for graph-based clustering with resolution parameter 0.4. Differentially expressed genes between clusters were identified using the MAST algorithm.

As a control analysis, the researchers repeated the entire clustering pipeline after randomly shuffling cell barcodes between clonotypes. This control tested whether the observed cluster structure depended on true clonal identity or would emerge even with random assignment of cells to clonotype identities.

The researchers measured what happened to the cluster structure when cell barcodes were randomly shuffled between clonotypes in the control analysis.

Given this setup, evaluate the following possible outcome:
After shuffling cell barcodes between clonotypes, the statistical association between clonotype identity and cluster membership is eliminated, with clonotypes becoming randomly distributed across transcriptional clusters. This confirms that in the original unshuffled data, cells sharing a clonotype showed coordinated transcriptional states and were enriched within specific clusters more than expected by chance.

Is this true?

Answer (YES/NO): NO